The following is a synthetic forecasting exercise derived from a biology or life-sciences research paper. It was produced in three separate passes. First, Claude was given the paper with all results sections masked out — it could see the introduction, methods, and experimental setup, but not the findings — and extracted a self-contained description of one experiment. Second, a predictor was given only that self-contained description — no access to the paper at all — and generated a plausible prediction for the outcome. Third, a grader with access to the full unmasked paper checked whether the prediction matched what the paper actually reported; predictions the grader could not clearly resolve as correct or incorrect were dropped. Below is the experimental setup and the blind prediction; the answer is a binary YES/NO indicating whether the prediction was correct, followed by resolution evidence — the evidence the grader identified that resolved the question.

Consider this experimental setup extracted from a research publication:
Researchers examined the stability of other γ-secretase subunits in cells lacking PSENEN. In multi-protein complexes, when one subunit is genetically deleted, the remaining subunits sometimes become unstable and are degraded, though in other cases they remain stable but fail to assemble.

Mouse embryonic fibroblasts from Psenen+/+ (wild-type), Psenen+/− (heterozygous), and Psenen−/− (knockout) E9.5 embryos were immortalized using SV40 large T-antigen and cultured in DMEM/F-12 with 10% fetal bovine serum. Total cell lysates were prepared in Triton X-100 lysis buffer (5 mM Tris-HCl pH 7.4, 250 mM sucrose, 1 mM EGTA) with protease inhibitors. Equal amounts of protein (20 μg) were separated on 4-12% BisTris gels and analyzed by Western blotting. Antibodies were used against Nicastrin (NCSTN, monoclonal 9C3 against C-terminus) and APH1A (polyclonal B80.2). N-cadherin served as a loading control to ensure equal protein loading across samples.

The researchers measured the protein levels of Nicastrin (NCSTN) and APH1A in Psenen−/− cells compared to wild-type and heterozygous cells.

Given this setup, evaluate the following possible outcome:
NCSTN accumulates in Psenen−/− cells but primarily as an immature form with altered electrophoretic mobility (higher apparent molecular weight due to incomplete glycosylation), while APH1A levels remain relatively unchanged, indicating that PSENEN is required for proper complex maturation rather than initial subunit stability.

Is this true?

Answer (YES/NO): NO